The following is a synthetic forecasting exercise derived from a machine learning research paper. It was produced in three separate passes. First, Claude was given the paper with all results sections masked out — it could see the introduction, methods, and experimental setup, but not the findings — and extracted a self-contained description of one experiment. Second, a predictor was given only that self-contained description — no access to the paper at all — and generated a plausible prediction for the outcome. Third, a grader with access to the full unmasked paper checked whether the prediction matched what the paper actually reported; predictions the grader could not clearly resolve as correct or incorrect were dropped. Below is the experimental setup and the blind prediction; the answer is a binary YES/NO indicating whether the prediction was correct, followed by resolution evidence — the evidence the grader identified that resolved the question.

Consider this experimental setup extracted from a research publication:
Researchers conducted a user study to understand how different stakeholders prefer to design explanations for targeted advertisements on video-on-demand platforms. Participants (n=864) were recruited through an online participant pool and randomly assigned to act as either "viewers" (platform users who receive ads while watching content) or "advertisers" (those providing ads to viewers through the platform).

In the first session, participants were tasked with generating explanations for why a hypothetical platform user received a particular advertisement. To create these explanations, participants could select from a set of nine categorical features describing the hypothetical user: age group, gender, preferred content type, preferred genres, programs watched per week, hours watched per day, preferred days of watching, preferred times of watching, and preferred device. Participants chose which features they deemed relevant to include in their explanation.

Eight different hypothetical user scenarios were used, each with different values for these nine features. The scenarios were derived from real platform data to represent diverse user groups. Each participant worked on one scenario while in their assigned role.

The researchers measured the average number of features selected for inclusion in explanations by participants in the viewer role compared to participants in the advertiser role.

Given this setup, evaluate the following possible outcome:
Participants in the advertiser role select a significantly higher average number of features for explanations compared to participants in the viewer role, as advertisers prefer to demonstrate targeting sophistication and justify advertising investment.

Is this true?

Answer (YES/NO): NO